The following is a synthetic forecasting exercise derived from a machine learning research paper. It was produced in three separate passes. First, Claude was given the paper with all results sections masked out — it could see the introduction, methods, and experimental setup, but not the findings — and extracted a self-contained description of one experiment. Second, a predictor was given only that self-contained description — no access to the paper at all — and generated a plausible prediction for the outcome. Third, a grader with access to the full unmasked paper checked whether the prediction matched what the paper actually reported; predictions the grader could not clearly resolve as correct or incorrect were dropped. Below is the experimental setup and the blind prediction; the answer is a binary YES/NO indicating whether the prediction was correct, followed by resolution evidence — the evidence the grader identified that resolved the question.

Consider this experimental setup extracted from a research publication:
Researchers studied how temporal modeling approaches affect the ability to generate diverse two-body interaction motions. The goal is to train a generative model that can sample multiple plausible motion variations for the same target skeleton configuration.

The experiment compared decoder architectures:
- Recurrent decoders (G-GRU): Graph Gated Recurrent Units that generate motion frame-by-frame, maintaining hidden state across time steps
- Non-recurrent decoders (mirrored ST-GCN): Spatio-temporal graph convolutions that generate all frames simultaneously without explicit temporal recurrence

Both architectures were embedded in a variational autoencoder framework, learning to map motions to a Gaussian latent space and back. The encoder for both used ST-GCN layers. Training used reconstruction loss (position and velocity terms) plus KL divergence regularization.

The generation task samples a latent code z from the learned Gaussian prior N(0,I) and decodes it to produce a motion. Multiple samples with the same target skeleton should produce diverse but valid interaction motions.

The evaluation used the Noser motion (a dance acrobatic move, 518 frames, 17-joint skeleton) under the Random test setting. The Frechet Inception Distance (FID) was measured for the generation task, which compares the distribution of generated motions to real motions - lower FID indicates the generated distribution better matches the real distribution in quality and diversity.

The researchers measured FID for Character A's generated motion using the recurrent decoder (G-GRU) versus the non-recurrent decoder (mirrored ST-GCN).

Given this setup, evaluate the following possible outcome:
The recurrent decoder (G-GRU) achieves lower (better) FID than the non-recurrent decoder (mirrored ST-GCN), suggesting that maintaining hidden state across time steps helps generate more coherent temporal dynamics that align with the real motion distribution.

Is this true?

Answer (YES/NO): YES